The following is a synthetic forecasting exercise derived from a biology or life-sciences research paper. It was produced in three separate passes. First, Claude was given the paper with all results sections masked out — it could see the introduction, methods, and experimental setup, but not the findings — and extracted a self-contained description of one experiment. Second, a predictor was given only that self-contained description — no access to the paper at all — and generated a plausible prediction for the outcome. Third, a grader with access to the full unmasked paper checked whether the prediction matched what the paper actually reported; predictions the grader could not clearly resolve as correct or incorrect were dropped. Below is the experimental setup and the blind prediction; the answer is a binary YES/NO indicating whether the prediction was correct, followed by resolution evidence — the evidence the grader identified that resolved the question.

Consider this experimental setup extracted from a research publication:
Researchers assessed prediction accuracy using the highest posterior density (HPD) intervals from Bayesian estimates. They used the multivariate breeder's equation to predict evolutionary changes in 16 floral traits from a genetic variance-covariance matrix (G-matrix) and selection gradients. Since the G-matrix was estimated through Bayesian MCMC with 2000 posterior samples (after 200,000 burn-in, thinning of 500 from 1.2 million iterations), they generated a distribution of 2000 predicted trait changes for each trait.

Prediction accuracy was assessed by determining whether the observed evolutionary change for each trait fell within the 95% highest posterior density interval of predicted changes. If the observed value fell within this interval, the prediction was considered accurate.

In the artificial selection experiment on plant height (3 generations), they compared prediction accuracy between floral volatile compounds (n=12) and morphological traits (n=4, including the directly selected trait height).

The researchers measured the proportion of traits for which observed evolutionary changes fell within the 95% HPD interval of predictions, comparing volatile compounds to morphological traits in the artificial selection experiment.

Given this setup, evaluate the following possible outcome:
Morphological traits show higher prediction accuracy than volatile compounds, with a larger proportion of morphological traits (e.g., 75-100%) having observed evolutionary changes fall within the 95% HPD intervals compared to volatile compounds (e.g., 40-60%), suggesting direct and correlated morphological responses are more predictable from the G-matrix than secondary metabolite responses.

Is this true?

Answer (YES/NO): NO